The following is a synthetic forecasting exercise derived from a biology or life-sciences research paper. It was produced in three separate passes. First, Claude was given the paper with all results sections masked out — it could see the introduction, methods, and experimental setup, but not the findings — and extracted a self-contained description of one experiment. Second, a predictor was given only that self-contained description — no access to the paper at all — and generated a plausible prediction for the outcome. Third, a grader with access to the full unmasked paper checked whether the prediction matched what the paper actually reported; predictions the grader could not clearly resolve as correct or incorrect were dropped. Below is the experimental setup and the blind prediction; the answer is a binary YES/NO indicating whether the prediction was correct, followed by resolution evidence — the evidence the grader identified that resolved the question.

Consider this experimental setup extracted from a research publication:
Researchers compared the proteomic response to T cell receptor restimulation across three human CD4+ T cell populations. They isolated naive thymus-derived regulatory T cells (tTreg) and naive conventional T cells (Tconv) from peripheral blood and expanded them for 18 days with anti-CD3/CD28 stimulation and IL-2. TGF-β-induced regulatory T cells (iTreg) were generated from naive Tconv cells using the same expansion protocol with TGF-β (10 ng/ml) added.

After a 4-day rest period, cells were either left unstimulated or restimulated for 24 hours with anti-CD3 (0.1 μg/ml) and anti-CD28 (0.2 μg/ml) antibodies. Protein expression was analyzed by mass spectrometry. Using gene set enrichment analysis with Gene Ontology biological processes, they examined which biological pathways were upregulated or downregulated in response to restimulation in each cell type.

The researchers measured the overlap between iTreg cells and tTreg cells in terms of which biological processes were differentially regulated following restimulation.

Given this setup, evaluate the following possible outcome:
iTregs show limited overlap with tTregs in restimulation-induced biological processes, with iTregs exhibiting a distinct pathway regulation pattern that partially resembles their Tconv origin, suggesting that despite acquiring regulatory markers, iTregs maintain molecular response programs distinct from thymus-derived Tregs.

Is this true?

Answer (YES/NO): YES